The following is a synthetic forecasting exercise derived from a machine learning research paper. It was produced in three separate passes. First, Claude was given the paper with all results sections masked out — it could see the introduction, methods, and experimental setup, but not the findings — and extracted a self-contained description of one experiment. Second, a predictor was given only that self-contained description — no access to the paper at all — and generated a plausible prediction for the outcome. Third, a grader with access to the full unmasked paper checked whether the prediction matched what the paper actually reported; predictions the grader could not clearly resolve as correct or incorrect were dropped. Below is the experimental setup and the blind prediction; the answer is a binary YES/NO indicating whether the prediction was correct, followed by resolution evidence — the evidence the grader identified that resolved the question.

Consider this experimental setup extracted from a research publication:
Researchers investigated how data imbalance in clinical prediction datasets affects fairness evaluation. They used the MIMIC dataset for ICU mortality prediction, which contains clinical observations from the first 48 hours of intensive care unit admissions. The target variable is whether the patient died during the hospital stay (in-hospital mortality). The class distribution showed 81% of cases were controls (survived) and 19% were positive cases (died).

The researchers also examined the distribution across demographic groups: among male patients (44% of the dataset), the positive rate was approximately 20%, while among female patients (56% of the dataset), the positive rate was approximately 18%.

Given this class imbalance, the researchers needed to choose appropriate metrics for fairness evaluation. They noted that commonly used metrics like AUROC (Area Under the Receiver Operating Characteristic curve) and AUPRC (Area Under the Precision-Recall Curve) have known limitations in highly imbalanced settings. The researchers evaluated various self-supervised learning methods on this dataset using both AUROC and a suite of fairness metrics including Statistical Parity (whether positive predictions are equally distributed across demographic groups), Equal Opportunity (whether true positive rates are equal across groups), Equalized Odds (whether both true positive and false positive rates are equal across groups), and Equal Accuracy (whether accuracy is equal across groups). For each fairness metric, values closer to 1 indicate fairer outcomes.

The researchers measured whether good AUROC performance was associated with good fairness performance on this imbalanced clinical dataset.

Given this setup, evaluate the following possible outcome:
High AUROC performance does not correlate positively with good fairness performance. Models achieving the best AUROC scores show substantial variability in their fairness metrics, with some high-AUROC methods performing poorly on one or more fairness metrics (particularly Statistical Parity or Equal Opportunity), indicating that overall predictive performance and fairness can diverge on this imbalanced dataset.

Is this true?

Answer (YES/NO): YES